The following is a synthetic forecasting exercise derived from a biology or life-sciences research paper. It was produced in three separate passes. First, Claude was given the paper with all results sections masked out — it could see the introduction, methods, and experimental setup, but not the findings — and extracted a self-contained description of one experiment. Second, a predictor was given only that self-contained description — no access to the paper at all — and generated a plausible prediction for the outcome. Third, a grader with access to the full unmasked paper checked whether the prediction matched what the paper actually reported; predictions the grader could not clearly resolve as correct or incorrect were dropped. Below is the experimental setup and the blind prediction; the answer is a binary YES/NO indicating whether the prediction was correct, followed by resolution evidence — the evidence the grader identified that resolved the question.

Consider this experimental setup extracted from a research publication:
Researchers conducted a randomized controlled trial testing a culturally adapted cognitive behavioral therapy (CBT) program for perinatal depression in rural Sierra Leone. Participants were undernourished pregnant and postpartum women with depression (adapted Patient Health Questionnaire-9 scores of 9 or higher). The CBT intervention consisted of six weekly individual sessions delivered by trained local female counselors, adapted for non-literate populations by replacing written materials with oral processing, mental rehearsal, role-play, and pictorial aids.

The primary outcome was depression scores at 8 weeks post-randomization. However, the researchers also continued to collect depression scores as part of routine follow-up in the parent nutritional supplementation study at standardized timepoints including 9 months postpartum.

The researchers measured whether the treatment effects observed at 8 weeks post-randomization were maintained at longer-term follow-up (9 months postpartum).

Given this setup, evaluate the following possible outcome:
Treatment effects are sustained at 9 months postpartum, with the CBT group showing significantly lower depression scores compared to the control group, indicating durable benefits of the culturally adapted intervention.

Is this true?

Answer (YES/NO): YES